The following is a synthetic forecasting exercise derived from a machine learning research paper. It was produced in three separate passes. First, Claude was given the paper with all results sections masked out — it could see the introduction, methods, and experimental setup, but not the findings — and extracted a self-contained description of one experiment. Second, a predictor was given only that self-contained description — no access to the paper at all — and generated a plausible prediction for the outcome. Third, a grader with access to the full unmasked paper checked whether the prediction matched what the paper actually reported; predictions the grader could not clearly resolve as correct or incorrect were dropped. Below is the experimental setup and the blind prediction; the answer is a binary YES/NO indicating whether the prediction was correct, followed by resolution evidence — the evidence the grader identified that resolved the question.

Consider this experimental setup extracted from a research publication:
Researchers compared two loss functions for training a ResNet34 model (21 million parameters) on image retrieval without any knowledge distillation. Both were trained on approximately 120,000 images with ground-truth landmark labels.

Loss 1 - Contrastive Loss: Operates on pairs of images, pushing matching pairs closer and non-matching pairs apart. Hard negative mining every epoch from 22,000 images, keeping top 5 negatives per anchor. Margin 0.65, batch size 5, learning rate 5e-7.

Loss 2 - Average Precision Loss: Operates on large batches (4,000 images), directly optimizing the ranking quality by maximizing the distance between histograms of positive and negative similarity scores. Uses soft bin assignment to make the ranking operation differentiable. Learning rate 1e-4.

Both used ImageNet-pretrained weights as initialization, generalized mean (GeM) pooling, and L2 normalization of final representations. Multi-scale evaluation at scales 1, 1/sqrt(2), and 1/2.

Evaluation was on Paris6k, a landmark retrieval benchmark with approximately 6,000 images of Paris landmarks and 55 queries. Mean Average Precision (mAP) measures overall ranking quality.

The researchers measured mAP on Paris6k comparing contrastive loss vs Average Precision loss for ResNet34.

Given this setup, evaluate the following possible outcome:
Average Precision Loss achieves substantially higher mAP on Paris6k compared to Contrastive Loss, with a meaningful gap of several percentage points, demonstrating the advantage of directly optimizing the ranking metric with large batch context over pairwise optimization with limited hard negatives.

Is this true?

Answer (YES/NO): NO